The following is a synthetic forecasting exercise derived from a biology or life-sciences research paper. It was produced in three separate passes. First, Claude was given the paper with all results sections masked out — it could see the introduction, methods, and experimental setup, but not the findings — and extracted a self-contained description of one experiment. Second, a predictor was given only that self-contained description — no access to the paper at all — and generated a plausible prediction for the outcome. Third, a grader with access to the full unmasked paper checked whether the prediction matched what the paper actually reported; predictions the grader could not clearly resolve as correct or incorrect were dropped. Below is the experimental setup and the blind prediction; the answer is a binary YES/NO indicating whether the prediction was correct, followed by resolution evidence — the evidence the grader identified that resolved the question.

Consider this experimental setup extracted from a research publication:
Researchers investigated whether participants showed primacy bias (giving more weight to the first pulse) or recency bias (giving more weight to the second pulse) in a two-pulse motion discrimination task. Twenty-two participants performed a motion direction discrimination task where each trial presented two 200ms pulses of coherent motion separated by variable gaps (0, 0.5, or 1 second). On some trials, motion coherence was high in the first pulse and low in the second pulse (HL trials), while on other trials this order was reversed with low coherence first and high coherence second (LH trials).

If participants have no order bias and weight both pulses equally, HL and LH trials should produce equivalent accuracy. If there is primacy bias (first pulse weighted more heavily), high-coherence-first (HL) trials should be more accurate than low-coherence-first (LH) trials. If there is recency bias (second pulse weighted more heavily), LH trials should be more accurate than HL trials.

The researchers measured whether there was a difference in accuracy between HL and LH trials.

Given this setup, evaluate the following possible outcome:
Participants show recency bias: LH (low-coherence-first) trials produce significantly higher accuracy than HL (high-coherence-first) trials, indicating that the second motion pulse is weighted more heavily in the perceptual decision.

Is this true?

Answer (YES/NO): NO